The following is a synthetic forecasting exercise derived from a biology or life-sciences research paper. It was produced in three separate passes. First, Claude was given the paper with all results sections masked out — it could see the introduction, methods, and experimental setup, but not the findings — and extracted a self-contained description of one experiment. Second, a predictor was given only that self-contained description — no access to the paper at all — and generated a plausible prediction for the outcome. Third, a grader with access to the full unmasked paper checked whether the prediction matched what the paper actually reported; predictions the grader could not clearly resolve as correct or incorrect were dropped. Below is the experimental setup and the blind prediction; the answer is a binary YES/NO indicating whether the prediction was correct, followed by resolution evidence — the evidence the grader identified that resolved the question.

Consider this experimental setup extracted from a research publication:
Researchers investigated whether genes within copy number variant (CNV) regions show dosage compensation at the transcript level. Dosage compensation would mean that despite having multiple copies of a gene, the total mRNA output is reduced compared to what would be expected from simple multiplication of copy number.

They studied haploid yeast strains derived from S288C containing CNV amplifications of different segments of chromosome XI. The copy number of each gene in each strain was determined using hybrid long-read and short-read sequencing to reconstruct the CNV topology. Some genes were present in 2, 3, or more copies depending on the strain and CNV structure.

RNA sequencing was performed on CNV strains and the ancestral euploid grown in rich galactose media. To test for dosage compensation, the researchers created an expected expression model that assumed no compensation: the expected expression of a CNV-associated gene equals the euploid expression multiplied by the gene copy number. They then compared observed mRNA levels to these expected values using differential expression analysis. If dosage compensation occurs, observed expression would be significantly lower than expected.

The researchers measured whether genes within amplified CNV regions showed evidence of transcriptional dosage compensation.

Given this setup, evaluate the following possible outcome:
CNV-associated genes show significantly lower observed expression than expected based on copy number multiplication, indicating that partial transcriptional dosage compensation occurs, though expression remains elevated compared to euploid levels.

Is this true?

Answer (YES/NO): NO